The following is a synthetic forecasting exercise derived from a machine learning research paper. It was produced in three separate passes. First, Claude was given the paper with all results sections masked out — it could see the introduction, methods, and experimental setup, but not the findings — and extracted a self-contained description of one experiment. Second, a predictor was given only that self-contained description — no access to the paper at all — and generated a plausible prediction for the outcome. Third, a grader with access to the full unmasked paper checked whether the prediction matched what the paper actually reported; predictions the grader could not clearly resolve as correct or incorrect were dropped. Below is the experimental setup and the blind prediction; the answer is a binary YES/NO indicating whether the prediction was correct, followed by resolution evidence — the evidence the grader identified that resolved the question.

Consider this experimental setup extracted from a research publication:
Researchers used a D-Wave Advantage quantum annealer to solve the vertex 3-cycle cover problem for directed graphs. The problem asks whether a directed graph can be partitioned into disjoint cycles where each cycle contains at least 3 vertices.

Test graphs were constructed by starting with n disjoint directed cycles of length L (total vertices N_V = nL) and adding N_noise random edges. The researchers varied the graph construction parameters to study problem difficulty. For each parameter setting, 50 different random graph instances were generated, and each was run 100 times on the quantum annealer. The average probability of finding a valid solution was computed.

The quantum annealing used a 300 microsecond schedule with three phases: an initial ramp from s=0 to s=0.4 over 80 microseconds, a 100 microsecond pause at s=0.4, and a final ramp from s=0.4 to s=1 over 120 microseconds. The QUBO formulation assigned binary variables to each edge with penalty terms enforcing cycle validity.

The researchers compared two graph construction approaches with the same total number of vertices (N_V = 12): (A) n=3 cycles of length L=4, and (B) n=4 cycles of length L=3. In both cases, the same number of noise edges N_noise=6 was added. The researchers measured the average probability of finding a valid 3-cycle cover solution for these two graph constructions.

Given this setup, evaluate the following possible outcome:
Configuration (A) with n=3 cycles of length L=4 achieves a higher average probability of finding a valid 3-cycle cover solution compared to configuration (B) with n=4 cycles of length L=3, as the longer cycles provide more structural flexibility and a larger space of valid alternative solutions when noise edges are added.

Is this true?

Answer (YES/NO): NO